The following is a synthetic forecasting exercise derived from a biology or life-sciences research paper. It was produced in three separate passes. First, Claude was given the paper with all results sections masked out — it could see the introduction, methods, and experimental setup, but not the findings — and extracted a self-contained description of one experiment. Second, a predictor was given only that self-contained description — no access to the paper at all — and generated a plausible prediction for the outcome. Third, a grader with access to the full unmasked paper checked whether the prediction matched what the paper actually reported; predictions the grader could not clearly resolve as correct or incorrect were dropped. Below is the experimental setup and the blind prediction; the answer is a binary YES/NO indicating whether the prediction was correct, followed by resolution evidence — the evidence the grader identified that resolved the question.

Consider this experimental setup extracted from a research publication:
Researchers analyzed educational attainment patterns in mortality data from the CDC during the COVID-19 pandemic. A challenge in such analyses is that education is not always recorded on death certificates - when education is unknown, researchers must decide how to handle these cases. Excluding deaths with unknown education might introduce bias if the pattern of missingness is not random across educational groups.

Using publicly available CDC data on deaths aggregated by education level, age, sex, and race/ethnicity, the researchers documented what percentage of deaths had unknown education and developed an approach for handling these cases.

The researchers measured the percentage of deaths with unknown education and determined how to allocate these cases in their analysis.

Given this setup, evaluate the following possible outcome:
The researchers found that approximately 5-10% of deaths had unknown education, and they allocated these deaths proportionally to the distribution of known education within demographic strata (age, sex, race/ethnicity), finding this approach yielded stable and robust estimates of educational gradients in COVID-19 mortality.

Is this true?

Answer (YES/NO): NO